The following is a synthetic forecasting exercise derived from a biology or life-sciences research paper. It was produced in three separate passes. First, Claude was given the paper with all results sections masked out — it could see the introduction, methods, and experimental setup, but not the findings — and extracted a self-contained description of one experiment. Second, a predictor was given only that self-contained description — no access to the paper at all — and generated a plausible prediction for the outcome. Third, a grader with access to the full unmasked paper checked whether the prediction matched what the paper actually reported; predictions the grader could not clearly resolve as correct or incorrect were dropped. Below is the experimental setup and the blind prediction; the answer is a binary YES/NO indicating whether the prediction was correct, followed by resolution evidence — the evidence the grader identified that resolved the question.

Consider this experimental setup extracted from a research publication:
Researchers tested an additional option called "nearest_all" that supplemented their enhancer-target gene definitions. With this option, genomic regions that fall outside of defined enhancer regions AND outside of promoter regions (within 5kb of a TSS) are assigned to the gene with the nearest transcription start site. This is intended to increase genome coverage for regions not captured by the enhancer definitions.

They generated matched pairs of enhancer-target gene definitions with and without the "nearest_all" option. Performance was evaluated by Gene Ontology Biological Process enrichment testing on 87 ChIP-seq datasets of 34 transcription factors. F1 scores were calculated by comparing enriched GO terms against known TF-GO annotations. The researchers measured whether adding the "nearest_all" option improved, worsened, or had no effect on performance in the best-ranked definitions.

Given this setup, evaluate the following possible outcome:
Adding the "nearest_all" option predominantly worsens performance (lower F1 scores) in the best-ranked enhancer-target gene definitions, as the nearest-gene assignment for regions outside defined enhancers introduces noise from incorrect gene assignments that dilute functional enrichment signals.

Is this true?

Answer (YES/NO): NO